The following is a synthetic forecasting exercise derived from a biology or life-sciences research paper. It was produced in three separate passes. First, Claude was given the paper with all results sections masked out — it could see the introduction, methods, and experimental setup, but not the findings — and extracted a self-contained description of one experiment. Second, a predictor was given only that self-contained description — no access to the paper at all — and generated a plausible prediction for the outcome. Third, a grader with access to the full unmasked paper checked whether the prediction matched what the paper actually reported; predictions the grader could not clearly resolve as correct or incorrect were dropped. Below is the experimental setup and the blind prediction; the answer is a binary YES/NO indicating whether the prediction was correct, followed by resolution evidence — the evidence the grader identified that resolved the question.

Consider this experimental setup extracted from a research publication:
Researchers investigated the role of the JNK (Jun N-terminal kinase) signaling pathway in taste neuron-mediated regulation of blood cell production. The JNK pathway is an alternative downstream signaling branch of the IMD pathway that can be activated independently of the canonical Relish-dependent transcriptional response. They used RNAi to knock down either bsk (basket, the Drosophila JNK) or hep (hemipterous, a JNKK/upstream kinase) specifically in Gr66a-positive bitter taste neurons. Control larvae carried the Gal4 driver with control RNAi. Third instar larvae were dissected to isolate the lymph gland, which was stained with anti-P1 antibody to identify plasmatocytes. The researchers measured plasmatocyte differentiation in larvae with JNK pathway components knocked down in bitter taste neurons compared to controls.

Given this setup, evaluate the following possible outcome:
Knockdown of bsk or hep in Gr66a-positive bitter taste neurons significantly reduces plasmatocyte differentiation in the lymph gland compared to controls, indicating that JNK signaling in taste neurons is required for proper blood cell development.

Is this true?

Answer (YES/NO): YES